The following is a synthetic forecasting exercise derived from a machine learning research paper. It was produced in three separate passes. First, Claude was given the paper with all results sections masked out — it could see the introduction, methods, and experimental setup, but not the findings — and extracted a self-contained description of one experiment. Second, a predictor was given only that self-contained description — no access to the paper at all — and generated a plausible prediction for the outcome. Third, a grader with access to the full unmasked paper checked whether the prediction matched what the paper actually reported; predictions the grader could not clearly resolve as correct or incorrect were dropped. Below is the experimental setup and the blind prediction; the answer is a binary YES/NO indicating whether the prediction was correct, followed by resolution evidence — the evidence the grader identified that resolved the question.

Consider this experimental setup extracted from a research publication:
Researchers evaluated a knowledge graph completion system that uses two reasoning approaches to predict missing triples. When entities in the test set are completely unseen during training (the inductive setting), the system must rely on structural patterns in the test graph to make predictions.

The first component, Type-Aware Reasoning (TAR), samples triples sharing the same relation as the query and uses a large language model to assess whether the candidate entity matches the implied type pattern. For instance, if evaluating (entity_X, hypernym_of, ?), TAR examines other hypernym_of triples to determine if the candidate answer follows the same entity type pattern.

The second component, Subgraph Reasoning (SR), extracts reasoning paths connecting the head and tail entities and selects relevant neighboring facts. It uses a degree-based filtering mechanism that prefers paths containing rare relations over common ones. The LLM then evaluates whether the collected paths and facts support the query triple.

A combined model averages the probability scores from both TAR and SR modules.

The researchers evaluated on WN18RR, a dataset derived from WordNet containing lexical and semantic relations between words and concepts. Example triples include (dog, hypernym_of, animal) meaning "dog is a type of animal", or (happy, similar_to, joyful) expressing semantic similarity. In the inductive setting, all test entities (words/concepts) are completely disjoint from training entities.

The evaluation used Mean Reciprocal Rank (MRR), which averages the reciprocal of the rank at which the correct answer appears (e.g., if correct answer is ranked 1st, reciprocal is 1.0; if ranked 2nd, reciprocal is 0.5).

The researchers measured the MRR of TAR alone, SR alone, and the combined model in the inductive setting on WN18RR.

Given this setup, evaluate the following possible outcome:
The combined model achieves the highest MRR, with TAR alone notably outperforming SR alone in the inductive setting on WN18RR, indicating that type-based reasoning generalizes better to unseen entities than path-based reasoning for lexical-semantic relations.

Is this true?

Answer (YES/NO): NO